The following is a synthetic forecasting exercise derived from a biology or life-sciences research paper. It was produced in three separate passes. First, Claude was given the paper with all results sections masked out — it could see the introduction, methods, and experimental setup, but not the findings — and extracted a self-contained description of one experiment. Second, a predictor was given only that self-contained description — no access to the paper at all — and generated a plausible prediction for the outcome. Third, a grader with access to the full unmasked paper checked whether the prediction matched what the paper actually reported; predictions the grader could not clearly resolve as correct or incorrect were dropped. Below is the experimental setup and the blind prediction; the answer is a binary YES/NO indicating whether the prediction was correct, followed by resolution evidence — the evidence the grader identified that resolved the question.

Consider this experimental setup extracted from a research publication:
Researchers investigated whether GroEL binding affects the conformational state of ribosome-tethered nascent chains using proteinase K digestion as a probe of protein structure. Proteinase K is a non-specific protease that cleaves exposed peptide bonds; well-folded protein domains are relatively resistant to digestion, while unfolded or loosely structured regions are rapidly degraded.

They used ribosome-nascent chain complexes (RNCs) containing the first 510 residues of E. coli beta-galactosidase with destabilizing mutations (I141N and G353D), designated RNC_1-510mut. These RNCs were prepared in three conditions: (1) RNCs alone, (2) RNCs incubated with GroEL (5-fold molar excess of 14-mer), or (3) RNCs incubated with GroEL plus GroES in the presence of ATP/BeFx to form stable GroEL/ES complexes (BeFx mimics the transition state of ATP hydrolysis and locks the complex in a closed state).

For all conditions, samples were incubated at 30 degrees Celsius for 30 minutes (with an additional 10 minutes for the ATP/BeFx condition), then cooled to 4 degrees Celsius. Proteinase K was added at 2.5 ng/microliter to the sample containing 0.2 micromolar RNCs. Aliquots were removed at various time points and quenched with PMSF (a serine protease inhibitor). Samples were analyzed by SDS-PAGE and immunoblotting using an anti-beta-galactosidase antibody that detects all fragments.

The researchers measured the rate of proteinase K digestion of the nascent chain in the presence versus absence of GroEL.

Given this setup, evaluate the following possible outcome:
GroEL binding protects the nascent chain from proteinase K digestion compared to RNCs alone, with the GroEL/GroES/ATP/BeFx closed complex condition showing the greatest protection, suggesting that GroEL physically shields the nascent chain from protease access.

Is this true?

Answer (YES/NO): YES